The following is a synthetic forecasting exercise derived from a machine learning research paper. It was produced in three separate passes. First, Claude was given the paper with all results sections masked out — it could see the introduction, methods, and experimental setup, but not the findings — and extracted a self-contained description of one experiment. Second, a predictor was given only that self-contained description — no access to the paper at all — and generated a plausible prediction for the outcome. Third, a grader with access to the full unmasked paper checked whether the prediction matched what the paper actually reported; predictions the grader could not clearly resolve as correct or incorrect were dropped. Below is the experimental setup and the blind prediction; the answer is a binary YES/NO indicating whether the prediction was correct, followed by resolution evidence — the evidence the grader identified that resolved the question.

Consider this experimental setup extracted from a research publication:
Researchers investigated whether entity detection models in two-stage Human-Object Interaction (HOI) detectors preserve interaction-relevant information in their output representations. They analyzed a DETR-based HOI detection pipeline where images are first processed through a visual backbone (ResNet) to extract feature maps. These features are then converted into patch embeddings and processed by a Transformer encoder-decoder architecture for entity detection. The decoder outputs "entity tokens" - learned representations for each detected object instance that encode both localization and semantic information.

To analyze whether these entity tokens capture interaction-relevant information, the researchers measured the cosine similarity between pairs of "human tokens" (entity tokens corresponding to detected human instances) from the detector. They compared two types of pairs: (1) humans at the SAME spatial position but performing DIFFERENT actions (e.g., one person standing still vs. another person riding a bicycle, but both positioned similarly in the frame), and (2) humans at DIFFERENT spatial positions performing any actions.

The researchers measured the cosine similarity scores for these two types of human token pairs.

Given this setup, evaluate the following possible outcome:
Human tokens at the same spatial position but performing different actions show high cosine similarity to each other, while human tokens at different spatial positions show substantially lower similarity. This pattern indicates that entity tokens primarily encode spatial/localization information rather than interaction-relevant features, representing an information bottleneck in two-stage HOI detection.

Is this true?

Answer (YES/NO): YES